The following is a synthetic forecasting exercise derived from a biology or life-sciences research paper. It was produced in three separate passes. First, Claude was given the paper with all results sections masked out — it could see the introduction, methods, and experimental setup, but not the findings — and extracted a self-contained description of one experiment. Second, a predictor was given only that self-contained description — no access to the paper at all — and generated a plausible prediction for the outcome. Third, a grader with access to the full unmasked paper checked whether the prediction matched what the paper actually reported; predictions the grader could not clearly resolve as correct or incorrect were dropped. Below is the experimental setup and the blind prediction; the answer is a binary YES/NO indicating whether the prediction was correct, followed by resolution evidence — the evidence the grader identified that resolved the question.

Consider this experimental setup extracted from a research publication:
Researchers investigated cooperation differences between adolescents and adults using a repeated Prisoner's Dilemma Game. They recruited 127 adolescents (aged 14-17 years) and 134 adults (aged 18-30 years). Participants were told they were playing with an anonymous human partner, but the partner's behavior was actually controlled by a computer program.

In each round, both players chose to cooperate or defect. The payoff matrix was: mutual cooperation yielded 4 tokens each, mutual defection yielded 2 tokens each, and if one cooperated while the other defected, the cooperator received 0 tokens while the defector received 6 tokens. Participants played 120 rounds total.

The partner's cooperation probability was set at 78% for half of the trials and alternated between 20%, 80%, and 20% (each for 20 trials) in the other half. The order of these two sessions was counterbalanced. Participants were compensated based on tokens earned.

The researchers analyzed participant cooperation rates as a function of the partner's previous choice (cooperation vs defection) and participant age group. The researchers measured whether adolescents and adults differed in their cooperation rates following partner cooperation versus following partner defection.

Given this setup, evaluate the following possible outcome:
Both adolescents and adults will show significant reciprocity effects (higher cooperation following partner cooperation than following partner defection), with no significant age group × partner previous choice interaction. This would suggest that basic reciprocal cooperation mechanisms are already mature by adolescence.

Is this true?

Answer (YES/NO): NO